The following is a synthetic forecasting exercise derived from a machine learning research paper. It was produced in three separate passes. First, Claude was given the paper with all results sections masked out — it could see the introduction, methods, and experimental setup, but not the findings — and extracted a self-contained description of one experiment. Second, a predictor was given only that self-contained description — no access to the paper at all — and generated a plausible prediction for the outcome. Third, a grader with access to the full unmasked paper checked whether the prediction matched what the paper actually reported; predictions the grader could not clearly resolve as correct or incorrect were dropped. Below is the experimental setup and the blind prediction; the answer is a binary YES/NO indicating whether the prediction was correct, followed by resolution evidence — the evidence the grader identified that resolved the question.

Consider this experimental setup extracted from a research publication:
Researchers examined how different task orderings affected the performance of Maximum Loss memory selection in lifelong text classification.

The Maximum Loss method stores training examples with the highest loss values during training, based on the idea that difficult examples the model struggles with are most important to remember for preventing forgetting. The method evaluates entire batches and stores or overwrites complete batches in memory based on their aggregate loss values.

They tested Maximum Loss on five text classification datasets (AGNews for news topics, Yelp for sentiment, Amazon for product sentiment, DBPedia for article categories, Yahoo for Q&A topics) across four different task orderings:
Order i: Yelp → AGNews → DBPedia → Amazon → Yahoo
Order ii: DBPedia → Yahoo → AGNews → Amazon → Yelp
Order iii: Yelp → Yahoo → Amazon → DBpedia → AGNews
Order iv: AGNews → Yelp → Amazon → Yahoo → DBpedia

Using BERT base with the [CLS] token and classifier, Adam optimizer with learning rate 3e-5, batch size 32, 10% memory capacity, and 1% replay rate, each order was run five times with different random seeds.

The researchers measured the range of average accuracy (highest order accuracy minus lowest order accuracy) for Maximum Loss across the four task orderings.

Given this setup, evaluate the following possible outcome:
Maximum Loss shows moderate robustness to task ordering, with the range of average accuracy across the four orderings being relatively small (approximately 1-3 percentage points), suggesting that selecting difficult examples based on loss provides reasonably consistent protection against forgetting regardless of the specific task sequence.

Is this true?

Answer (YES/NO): NO